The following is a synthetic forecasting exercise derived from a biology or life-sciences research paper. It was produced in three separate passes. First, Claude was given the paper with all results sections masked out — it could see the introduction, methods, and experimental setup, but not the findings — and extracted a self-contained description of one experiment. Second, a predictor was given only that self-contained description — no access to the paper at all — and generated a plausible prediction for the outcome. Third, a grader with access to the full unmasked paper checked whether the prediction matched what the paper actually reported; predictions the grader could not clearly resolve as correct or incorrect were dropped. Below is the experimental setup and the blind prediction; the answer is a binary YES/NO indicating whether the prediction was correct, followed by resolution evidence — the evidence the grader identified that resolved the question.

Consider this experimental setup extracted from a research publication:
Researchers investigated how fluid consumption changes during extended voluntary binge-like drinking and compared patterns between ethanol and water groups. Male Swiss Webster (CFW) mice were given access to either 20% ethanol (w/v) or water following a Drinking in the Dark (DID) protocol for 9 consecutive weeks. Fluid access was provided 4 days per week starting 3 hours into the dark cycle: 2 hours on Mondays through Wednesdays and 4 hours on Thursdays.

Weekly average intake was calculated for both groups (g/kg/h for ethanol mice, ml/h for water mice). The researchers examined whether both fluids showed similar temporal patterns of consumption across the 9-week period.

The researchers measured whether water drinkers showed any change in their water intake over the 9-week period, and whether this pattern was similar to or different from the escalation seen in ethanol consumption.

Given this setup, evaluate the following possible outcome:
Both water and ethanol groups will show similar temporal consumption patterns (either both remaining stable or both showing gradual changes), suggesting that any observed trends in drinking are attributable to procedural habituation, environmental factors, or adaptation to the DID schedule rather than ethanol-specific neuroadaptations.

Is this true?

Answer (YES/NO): YES